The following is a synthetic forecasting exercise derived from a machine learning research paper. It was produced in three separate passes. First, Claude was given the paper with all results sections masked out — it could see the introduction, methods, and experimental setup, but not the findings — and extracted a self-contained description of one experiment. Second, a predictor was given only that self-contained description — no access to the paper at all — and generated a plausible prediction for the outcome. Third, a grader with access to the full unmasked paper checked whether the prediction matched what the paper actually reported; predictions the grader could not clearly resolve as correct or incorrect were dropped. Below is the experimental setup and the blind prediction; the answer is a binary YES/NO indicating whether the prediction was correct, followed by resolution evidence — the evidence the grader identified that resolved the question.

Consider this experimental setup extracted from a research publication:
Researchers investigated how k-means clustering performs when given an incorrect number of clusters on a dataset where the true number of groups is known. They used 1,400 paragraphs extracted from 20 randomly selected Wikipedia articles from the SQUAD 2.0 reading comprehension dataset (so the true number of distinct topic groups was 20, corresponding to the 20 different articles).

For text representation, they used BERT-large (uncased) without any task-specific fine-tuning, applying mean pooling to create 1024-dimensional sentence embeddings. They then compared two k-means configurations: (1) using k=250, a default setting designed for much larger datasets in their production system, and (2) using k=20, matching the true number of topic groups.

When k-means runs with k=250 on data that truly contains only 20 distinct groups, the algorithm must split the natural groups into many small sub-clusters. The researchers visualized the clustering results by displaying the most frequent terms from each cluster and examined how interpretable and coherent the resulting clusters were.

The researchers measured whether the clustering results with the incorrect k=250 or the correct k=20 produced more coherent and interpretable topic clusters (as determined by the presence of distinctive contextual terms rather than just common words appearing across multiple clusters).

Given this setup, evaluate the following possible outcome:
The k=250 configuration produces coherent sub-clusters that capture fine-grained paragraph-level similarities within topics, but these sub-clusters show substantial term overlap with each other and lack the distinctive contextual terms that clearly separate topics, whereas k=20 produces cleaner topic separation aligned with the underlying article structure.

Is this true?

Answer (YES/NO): NO